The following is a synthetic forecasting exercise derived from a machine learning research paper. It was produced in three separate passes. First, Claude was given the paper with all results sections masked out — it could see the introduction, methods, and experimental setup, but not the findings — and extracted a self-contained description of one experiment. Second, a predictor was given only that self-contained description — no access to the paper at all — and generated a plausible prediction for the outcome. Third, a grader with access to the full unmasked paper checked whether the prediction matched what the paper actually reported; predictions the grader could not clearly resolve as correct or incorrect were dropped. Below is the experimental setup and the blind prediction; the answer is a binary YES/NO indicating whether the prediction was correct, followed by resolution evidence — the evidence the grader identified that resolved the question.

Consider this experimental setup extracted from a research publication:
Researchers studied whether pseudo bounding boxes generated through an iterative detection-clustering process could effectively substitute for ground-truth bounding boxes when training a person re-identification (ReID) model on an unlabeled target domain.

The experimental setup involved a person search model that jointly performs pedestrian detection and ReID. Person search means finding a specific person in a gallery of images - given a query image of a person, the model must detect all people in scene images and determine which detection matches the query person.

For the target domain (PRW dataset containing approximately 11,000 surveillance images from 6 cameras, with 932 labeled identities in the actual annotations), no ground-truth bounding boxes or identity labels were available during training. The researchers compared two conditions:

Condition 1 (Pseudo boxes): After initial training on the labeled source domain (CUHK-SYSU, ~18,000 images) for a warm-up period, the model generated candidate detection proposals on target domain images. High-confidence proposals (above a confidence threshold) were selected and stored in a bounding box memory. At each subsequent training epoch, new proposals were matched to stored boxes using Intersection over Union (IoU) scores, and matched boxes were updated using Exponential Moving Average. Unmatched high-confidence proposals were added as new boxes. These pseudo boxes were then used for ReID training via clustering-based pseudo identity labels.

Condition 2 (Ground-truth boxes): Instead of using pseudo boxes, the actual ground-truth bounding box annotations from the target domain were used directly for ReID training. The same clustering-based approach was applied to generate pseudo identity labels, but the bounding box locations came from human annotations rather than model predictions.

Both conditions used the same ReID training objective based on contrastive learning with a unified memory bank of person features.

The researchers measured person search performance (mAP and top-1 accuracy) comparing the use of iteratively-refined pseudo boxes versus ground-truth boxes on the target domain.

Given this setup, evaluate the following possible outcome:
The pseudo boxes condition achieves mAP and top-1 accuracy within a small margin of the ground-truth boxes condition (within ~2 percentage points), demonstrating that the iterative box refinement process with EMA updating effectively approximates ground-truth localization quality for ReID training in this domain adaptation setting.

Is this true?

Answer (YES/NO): YES